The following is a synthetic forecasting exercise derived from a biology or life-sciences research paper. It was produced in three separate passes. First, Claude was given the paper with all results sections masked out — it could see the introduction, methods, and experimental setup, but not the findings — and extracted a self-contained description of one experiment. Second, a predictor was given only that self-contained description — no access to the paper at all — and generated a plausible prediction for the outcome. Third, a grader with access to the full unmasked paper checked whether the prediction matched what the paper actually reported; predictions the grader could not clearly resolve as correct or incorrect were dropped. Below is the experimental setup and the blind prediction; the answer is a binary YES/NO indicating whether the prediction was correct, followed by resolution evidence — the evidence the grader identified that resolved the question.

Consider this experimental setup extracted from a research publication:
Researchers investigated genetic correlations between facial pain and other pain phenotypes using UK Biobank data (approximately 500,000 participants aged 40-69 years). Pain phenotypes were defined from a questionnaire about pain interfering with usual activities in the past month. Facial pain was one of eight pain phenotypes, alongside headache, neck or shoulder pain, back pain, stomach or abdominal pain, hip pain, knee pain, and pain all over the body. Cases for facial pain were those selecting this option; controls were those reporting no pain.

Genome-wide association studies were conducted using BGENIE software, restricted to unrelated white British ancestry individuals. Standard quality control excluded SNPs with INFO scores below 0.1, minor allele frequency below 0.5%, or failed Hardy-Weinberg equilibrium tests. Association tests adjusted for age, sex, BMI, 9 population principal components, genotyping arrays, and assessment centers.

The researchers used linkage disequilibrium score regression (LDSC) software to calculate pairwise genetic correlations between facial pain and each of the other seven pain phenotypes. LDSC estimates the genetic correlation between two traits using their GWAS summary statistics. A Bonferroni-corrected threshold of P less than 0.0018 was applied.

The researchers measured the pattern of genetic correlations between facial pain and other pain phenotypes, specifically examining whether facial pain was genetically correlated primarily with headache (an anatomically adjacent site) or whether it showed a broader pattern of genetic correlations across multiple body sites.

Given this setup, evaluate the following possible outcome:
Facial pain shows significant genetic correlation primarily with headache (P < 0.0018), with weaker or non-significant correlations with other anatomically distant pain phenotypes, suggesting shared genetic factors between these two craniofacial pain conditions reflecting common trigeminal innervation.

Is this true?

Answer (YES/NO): NO